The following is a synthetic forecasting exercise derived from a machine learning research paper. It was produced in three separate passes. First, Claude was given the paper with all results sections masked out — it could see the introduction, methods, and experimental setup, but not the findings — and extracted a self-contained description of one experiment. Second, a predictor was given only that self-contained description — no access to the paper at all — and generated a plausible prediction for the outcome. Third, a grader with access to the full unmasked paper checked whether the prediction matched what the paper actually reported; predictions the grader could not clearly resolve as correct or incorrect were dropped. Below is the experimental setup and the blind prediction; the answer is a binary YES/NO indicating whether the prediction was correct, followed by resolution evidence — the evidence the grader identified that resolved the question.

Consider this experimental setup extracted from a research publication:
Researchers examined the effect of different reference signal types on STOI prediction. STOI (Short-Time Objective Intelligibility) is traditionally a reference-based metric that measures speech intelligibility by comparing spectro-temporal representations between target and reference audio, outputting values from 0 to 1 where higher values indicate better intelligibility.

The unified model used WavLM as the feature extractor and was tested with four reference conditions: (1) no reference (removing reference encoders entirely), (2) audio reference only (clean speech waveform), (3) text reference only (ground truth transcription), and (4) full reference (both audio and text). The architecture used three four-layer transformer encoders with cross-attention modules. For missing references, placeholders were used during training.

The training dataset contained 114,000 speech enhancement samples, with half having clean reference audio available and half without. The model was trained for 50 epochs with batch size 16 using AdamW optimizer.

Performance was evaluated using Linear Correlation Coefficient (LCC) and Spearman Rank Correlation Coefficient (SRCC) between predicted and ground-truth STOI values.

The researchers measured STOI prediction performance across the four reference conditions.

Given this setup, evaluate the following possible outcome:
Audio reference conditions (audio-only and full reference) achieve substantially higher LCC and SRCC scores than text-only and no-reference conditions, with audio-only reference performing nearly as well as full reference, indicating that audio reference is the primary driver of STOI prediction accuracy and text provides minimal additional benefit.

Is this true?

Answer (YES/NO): NO